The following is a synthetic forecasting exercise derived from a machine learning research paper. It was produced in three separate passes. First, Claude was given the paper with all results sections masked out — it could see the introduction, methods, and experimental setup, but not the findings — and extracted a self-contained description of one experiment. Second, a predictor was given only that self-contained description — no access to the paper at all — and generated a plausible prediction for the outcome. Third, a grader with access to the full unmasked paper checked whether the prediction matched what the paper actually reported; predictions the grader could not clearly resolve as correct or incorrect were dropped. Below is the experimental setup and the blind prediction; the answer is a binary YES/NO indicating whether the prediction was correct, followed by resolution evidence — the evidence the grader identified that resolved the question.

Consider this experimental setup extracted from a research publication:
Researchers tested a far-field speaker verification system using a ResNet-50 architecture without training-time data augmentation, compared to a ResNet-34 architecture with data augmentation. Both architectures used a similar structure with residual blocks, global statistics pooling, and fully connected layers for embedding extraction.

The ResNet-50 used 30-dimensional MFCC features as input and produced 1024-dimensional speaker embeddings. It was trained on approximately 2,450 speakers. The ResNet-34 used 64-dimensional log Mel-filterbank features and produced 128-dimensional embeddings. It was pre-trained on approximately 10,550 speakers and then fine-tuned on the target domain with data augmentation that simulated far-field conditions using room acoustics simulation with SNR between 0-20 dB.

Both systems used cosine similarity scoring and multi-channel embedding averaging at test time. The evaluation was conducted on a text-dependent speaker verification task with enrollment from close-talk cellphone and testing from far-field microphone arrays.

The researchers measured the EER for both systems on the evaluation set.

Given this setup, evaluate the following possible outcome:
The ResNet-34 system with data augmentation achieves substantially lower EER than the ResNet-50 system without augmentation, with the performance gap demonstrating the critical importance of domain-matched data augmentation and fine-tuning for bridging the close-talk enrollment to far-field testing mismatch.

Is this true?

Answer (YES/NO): YES